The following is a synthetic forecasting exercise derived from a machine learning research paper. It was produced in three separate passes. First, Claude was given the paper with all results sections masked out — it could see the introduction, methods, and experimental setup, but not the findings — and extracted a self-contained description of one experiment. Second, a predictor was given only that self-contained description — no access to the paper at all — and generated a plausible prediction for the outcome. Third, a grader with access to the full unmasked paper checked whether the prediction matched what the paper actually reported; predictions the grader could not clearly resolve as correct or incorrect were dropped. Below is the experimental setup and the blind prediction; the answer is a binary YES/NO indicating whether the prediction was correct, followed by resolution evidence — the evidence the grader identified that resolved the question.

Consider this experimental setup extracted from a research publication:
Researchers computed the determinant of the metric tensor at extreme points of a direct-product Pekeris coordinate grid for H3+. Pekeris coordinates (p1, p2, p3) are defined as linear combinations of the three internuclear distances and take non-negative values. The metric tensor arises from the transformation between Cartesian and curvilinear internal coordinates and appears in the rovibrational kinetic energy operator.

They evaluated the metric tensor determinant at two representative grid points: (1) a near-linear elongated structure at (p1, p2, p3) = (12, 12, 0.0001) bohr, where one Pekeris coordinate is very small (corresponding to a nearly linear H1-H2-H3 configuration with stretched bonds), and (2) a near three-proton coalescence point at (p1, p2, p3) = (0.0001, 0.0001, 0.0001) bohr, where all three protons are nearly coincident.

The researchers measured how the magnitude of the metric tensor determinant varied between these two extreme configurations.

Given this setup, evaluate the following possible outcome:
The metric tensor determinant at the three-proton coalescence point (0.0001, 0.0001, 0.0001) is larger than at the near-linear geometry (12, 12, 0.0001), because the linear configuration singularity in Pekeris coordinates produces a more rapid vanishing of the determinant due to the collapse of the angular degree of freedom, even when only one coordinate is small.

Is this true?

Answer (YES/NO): NO